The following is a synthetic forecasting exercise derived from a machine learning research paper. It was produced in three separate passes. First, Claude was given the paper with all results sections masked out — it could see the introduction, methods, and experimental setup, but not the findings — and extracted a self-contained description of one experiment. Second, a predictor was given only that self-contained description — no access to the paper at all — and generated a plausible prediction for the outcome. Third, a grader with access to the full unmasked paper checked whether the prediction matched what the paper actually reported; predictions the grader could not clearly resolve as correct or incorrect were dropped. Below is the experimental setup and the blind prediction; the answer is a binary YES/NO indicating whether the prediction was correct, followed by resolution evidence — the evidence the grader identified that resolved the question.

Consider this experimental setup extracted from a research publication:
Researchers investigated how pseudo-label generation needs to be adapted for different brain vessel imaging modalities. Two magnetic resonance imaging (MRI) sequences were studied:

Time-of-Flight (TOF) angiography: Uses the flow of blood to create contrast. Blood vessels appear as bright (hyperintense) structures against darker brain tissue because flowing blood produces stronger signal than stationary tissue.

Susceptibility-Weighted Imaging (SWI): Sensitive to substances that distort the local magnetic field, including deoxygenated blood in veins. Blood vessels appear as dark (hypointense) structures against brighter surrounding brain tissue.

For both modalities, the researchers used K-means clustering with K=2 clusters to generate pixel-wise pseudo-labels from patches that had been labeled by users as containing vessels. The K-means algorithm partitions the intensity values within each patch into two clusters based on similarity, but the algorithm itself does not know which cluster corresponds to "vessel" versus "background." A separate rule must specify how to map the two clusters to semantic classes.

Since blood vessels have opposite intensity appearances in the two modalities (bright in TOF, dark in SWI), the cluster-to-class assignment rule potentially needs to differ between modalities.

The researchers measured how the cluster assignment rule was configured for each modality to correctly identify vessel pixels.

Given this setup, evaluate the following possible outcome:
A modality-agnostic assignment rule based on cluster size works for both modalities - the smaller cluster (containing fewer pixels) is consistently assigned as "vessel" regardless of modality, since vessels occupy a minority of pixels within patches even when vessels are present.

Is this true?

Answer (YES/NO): NO